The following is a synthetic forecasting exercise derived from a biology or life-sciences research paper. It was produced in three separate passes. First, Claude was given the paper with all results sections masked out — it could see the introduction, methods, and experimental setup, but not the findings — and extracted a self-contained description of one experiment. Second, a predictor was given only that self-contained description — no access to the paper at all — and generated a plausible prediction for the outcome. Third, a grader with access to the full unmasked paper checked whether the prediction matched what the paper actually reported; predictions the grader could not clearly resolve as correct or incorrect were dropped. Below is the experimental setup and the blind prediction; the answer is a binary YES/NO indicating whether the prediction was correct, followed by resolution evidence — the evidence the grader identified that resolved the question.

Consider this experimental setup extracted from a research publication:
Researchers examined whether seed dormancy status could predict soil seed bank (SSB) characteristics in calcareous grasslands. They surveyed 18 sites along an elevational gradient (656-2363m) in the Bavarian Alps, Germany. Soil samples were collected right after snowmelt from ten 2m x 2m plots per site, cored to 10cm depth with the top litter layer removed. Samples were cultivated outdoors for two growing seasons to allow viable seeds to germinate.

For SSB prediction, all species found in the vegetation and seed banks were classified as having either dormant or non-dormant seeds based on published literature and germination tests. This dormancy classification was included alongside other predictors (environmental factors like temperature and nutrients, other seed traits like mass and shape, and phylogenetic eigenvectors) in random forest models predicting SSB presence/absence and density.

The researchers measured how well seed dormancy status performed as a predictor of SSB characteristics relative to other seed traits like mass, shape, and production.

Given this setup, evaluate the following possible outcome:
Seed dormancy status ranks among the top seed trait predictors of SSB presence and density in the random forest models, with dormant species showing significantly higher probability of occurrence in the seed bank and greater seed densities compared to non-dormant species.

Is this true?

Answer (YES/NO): NO